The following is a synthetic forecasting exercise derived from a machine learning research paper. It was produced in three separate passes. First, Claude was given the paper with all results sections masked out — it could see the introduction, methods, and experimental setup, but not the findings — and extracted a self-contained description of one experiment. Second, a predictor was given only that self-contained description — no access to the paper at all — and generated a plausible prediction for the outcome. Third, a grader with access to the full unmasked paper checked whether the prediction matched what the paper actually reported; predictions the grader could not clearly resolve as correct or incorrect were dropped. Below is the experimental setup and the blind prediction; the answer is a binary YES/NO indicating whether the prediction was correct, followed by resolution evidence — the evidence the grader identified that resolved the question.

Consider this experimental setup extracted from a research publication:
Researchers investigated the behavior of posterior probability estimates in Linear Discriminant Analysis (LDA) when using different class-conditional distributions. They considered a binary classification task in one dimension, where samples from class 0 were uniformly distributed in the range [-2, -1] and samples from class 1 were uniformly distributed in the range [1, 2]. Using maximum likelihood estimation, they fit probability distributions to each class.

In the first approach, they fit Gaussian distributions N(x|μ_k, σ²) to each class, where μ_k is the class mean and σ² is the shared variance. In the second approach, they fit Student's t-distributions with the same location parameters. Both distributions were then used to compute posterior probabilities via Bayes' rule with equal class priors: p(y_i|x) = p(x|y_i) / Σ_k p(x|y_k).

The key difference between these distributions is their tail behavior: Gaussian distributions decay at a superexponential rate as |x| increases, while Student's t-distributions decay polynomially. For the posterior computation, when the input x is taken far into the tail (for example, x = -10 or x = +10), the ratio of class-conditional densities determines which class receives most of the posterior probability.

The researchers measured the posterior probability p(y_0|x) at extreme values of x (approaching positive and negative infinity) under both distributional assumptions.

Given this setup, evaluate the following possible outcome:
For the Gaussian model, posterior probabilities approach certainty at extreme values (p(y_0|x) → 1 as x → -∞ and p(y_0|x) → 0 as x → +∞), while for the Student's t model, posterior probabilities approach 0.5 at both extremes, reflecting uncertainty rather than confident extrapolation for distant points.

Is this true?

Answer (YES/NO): YES